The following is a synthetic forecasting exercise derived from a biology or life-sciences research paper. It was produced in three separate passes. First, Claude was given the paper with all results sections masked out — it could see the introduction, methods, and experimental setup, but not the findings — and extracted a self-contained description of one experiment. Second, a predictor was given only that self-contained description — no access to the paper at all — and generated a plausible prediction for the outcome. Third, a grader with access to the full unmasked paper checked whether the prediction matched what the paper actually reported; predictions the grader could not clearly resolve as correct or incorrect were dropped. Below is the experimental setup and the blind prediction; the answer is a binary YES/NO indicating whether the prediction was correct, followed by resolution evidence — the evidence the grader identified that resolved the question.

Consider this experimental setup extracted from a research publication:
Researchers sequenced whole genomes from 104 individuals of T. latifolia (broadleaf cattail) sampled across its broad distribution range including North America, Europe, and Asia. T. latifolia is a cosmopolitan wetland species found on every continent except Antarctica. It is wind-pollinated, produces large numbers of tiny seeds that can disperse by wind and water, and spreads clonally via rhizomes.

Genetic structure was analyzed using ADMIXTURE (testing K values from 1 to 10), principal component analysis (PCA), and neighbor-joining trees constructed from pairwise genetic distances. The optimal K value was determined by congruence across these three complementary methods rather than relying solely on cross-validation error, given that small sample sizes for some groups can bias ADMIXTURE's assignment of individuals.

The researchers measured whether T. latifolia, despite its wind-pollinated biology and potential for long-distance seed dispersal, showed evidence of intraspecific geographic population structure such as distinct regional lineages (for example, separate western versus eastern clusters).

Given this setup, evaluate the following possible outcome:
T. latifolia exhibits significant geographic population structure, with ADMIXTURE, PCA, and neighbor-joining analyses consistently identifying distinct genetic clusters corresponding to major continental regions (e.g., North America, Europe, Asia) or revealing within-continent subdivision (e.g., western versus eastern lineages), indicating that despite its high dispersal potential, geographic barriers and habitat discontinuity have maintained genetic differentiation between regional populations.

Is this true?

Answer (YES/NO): YES